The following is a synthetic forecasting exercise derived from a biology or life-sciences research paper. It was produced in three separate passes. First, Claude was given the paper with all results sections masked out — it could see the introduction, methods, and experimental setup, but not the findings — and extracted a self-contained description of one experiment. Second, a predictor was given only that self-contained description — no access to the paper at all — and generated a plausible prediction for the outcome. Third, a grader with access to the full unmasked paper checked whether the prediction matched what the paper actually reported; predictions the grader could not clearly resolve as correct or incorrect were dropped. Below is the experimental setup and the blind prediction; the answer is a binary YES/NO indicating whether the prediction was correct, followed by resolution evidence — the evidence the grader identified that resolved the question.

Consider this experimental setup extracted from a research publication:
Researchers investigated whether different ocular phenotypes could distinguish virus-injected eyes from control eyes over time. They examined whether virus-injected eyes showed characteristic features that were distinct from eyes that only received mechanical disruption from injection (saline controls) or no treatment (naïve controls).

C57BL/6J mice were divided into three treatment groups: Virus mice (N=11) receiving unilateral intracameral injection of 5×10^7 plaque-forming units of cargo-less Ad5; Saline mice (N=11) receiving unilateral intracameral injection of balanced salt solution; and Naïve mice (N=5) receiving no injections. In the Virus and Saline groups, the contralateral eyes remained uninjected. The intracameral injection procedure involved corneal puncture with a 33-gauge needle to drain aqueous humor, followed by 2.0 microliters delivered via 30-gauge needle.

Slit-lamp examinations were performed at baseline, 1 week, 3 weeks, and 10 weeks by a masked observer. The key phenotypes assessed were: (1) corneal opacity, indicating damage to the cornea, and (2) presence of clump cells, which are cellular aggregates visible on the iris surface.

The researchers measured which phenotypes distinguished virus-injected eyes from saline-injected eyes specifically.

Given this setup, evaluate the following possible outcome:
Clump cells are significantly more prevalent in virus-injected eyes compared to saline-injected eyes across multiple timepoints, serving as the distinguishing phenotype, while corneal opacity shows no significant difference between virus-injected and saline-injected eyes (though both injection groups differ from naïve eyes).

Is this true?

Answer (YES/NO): NO